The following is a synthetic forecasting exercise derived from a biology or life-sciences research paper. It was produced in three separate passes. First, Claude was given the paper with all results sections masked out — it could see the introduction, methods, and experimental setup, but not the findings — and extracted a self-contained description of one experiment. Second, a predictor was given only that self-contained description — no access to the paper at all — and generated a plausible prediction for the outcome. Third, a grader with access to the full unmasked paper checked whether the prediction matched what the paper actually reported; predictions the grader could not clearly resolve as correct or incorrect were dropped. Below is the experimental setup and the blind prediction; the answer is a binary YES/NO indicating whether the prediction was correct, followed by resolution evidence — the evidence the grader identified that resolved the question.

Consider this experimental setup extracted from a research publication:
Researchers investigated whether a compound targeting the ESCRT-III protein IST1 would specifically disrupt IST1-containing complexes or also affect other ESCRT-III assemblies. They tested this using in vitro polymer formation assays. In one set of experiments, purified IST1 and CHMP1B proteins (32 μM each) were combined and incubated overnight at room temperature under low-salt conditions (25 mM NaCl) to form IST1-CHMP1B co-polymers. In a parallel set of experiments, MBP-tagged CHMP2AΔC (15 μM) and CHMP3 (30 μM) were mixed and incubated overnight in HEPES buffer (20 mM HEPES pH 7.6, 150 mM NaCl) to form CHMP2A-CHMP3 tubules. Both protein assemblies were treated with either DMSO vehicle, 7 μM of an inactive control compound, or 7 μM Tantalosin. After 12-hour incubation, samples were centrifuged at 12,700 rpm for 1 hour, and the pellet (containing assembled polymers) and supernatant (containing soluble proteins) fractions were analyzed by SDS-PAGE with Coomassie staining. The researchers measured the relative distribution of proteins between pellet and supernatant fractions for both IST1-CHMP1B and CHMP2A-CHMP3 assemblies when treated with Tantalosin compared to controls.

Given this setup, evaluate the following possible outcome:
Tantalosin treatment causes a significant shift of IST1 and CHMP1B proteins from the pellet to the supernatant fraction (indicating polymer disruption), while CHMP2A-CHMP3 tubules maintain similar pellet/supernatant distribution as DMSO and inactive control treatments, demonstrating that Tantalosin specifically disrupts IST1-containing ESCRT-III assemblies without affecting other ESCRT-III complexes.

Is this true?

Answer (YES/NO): NO